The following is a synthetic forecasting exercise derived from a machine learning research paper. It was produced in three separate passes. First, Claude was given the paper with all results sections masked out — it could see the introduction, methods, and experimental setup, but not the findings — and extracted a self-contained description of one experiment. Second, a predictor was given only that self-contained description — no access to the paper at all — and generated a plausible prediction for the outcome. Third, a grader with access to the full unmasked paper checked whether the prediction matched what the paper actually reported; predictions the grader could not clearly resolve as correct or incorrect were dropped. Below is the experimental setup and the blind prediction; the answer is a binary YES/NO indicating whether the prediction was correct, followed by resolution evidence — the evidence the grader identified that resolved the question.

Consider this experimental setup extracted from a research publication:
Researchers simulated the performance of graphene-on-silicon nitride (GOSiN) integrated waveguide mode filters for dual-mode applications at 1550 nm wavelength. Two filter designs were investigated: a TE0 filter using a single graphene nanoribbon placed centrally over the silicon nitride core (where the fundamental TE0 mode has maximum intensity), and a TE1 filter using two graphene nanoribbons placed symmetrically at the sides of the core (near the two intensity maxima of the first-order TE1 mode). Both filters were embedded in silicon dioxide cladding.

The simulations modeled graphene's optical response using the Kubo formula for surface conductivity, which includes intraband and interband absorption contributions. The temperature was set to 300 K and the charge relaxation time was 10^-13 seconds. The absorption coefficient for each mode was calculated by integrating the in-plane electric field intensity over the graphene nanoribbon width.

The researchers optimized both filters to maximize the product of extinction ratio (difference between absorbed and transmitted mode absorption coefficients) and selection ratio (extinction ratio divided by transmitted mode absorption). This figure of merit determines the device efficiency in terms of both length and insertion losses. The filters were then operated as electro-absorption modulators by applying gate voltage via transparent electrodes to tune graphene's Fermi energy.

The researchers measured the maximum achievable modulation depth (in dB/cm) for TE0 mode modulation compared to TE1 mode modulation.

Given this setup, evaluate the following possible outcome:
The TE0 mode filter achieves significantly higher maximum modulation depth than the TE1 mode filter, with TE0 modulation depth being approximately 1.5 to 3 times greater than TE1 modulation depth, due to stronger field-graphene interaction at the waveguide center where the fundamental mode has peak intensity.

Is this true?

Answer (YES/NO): NO